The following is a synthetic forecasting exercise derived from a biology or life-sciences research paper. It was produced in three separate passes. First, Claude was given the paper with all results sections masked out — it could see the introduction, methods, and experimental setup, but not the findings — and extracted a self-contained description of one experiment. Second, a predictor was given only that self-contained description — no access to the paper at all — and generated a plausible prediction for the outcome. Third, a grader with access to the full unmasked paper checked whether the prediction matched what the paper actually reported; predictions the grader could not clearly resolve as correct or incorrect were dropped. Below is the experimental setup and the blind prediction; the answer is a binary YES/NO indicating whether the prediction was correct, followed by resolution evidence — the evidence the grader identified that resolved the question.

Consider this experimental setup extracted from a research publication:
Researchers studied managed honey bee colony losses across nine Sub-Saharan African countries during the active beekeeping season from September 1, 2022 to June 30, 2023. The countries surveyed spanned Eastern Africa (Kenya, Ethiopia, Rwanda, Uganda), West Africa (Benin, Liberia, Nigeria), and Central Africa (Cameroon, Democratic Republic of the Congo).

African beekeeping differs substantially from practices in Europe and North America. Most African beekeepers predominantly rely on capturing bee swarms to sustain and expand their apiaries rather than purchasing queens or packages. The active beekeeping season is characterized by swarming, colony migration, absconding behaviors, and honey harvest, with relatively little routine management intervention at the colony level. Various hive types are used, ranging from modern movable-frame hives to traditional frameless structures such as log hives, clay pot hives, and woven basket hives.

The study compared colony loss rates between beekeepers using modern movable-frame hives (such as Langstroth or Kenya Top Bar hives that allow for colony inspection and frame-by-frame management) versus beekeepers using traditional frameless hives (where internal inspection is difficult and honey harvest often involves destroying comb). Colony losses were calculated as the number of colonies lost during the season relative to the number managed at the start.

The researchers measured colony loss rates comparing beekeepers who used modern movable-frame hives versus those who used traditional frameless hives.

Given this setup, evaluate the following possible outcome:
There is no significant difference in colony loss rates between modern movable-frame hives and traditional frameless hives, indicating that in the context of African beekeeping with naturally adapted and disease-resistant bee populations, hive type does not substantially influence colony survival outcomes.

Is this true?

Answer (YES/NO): NO